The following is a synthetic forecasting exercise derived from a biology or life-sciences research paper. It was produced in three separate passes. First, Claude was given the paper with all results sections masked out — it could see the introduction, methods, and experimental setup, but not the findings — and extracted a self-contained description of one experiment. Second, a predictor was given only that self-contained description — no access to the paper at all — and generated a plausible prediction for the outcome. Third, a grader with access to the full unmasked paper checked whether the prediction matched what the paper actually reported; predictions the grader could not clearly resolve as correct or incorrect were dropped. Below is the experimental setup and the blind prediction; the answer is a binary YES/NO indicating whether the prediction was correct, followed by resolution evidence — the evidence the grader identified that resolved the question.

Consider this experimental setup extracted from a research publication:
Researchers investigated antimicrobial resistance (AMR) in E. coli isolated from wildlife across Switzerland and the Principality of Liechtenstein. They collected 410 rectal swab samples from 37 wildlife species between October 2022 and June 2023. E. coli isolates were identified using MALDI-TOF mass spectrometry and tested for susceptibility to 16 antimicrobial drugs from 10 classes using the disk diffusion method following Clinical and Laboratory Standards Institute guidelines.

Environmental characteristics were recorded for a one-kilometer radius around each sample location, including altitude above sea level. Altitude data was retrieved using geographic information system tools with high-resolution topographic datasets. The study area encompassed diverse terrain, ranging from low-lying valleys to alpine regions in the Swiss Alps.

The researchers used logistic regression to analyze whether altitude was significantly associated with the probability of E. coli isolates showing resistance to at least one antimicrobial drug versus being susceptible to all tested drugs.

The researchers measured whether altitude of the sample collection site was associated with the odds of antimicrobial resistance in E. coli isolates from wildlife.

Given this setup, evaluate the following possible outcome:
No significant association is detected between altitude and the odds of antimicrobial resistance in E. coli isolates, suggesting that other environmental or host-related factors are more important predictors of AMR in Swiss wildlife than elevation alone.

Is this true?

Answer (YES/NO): YES